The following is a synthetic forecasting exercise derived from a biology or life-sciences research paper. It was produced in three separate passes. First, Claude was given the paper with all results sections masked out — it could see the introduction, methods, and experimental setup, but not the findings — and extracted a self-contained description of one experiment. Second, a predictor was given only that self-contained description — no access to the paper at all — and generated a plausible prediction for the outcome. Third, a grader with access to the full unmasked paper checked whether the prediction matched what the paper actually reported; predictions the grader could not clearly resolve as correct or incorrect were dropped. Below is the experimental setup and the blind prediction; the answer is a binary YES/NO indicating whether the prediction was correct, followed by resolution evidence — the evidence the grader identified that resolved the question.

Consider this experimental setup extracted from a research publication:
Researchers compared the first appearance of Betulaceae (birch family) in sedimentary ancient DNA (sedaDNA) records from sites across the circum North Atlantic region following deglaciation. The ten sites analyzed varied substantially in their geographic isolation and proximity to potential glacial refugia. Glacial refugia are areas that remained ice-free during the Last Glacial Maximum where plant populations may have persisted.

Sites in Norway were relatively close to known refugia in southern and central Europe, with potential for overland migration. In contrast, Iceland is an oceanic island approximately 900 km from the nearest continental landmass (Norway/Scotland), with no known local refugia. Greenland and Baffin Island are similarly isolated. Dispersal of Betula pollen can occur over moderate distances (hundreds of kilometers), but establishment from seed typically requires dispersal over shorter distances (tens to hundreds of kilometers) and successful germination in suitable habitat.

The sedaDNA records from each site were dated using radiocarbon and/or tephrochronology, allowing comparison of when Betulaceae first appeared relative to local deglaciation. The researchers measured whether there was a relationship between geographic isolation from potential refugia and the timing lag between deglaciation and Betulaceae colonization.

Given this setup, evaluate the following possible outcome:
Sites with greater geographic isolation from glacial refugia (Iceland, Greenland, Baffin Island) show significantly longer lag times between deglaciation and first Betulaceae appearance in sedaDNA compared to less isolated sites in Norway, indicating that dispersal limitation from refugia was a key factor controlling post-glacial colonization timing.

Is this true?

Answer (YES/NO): YES